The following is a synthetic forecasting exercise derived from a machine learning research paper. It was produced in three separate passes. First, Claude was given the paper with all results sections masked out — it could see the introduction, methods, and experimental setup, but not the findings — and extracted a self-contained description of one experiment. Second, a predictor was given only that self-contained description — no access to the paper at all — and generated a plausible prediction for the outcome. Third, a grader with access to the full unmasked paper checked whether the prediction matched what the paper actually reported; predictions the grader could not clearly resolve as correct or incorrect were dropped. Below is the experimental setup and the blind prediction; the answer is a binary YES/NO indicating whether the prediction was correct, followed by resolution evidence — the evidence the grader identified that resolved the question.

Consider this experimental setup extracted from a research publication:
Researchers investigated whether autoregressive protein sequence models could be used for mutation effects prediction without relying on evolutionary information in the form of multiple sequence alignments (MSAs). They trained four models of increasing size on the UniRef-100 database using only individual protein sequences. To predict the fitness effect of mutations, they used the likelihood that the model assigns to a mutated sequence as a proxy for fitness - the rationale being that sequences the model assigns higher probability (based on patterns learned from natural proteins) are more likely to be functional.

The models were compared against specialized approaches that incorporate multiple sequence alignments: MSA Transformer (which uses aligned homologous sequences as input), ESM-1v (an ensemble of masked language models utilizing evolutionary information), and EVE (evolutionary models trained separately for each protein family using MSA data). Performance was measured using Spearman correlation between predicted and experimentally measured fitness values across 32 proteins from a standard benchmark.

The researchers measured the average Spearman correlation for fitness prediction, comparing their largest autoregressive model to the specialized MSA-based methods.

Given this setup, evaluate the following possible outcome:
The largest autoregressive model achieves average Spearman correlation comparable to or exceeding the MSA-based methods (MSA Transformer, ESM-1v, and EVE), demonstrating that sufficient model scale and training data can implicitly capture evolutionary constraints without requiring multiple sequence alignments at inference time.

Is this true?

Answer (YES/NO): NO